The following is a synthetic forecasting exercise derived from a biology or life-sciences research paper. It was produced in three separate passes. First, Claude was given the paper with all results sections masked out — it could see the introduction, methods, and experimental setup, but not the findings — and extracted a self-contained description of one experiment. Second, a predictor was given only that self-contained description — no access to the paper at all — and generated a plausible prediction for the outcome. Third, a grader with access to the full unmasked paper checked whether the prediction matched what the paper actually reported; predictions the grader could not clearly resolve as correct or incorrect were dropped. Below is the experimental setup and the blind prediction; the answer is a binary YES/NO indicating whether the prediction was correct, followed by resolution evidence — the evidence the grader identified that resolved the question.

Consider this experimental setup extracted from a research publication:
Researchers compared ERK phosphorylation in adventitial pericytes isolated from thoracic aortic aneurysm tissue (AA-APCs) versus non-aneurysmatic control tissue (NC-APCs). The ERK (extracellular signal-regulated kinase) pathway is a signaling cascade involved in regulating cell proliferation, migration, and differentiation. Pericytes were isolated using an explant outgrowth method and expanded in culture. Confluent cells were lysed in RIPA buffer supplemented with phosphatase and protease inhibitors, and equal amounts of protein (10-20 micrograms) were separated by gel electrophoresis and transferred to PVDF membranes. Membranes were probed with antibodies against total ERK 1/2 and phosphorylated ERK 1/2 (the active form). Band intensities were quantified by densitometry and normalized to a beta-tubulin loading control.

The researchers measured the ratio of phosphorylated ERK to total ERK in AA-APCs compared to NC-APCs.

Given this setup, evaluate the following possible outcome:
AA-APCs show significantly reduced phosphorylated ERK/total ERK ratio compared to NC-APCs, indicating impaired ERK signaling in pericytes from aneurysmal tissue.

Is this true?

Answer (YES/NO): NO